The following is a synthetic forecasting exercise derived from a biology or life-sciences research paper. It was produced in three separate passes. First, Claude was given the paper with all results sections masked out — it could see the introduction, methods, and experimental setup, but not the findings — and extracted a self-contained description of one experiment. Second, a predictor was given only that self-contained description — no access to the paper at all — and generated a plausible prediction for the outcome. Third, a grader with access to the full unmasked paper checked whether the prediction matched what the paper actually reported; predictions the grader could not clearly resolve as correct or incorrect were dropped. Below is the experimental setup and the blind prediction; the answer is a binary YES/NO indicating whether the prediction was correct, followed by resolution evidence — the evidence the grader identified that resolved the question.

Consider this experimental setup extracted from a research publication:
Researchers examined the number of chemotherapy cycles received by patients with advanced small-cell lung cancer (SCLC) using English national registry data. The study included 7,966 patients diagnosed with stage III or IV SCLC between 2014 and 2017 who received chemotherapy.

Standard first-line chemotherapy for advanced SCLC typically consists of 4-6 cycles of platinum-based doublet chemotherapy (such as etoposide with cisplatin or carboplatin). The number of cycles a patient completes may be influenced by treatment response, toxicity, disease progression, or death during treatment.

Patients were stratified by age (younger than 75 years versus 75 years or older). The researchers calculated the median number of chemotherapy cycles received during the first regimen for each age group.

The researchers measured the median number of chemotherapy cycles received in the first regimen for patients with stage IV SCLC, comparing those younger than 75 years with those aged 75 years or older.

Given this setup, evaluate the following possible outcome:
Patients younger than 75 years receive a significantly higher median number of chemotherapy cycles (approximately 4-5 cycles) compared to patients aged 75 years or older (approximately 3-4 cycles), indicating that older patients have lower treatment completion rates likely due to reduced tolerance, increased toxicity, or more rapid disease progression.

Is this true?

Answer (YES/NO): NO